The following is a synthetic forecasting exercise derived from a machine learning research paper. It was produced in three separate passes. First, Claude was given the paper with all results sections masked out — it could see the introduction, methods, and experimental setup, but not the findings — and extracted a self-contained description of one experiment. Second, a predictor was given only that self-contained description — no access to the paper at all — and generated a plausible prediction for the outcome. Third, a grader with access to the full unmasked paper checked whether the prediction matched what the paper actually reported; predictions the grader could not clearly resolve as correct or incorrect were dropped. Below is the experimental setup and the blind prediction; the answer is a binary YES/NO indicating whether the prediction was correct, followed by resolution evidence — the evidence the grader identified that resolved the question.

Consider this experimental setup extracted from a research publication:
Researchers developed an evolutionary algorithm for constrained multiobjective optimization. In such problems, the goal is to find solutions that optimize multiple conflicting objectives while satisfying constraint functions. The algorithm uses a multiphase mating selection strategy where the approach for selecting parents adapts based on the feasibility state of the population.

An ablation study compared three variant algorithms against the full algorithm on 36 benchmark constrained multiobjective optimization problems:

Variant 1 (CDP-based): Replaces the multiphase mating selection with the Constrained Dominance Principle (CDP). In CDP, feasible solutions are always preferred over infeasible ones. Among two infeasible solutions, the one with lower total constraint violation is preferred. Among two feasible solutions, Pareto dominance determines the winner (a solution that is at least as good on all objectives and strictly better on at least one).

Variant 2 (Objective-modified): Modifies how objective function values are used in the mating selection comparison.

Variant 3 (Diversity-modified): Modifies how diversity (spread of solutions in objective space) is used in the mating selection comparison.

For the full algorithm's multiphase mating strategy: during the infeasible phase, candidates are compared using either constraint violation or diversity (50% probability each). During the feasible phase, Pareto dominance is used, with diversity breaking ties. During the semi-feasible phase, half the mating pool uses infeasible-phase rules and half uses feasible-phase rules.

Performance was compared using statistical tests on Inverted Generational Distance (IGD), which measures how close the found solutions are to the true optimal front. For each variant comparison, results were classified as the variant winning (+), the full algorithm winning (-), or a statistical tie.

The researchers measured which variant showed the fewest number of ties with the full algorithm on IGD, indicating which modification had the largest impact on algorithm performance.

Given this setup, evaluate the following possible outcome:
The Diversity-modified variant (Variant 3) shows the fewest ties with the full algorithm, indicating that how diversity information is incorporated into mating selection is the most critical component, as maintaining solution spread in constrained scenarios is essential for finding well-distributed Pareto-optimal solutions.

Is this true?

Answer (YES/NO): NO